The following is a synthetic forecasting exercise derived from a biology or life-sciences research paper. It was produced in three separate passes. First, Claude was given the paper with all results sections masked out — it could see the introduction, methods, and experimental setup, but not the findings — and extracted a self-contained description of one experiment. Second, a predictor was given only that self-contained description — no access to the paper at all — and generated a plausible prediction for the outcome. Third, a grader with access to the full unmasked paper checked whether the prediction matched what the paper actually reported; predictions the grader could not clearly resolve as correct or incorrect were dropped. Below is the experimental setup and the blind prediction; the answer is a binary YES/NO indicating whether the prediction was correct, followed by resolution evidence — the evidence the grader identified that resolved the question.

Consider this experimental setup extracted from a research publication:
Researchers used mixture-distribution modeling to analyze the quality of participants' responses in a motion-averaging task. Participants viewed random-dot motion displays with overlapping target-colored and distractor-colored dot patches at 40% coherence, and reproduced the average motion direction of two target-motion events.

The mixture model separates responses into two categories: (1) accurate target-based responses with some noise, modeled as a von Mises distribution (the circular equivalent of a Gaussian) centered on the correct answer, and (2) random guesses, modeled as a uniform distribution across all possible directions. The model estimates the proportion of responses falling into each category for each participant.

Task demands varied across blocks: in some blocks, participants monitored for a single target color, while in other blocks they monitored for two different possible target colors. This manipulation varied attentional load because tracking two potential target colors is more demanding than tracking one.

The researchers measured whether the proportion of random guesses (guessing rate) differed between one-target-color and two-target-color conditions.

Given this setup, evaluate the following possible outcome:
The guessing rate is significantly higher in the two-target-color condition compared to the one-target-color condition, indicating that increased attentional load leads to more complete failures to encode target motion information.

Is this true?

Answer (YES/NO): NO